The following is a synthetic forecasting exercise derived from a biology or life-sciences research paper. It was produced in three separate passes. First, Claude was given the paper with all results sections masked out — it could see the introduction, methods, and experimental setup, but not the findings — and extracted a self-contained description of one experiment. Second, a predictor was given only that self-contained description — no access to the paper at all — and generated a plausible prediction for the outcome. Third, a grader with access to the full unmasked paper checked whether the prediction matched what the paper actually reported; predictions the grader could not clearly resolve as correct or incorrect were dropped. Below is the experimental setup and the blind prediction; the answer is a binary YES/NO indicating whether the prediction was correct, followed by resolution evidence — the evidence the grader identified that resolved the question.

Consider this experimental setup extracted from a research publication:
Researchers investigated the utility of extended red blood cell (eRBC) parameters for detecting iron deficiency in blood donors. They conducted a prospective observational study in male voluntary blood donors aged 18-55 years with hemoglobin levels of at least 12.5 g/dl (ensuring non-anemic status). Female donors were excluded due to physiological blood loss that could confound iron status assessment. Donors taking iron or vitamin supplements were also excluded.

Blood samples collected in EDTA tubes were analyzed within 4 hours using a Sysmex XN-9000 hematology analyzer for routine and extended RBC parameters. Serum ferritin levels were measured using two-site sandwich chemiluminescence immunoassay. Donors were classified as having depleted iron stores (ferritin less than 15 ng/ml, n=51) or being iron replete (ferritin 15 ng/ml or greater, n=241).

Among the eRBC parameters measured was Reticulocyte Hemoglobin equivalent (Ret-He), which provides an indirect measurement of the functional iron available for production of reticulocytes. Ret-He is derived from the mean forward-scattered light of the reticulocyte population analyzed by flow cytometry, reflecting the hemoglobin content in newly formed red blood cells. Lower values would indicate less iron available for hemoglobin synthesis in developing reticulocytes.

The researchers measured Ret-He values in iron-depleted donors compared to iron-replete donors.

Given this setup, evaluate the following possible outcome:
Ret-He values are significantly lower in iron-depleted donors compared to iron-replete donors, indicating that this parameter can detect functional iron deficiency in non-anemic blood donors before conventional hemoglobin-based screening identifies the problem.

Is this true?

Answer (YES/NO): YES